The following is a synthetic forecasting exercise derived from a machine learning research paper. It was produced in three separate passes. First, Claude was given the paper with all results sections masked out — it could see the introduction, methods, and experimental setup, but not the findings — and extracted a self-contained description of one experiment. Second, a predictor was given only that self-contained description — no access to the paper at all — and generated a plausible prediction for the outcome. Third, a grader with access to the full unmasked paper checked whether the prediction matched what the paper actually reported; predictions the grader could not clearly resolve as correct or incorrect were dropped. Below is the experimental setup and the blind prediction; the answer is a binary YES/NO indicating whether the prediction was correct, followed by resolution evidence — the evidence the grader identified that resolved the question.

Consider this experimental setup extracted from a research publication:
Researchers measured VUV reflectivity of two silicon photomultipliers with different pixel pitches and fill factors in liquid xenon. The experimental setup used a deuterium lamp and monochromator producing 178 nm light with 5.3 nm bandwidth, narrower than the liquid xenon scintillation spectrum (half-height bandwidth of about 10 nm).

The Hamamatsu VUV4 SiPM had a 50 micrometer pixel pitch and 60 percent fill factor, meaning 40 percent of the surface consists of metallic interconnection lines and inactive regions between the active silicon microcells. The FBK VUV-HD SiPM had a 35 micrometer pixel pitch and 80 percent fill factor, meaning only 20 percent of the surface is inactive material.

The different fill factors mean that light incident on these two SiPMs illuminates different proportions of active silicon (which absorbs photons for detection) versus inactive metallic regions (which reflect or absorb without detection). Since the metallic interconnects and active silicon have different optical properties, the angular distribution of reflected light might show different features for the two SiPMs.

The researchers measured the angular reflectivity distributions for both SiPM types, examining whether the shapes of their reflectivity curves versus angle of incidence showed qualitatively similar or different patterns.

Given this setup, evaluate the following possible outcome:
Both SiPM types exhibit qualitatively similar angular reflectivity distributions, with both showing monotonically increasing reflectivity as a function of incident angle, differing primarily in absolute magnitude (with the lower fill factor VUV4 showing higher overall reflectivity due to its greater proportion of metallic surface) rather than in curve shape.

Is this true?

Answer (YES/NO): NO